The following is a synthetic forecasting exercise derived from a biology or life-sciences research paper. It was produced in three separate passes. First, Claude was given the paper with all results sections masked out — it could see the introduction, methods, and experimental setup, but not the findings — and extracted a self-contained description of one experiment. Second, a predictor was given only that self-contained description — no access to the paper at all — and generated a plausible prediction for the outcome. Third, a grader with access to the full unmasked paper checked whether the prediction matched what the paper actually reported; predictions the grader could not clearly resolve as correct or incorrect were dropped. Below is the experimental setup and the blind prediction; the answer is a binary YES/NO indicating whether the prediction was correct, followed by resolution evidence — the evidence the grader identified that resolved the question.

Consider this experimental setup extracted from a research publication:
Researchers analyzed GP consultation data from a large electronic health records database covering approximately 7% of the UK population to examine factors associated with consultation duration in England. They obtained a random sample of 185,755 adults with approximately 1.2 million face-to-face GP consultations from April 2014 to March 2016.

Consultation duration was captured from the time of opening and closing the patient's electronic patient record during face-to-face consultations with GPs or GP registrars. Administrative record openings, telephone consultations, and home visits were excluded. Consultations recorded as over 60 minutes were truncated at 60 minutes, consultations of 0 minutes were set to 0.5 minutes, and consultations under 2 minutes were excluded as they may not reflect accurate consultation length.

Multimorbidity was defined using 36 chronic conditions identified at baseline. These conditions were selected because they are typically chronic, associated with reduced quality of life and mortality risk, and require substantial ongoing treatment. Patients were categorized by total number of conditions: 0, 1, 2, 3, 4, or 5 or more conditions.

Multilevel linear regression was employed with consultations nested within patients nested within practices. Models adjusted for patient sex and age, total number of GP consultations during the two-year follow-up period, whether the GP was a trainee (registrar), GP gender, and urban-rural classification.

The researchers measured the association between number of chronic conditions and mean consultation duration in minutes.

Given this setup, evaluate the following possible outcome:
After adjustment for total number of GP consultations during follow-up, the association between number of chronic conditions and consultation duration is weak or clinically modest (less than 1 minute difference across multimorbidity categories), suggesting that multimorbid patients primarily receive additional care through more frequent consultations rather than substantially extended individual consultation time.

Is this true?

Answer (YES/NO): YES